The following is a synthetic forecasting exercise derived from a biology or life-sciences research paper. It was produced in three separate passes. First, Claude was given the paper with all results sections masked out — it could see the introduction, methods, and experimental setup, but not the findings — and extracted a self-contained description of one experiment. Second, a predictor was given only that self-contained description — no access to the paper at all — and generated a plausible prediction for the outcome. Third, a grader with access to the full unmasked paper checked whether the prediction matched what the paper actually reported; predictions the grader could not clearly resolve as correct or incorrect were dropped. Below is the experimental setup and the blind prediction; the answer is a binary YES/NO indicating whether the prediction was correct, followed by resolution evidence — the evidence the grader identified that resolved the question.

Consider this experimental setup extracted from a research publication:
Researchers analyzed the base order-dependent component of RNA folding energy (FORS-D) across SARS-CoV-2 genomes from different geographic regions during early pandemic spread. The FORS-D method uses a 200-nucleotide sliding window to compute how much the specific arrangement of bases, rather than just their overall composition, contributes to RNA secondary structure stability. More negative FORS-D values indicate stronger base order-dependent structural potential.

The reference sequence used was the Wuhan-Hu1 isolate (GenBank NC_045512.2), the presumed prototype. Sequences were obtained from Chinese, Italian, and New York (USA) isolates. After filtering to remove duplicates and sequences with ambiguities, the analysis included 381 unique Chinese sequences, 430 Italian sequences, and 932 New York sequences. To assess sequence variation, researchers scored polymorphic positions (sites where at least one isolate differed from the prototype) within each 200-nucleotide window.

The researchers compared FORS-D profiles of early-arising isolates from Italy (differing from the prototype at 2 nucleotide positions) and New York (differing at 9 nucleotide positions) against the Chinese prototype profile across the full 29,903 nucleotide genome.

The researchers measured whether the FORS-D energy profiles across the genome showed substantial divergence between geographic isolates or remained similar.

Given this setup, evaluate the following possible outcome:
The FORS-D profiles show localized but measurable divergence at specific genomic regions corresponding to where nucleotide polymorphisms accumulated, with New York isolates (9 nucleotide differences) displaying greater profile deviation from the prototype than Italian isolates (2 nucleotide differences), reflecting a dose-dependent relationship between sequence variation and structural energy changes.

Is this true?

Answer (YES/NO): NO